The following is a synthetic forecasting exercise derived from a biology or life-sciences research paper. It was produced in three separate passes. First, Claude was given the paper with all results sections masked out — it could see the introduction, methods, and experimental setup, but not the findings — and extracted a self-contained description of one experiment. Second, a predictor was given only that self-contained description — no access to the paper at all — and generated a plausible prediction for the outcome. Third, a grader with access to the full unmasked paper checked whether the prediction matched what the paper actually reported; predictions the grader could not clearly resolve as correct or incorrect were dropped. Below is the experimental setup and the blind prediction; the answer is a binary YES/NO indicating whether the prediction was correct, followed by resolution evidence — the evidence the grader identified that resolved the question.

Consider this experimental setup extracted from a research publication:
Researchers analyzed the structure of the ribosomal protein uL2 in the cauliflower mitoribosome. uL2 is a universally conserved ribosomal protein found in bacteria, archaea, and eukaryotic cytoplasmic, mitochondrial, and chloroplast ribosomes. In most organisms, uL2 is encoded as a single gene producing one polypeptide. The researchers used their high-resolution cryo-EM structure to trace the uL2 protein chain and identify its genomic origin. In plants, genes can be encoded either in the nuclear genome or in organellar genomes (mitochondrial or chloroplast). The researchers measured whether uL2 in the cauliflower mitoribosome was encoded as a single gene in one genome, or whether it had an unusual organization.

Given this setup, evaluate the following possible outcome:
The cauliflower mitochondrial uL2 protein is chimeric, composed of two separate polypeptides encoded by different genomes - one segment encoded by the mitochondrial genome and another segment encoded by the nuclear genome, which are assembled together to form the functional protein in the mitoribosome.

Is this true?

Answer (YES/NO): YES